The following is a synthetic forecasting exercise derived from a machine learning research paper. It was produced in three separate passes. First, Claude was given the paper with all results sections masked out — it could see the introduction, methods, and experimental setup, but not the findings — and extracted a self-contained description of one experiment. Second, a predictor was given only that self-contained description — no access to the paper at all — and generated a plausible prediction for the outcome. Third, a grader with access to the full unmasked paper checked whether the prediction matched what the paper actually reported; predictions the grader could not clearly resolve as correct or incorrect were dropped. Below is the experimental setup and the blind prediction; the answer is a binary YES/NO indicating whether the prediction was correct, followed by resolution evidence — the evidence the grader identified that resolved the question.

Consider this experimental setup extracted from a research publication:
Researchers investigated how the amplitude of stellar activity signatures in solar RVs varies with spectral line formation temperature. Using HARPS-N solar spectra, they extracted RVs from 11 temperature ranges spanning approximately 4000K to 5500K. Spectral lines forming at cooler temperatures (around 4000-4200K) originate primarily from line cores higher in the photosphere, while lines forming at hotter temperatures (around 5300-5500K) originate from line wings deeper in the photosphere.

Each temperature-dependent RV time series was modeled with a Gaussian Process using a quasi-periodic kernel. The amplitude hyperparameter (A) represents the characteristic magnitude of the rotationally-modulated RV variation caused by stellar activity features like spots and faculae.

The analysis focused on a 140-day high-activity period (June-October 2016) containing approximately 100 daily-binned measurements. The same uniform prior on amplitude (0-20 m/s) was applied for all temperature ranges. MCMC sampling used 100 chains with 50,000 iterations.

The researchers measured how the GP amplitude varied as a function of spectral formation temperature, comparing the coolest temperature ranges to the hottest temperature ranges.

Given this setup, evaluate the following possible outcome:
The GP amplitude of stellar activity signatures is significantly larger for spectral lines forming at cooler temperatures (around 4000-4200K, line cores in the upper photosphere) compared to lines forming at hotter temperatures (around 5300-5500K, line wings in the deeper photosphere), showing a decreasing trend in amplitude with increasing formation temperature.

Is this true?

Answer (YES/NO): NO